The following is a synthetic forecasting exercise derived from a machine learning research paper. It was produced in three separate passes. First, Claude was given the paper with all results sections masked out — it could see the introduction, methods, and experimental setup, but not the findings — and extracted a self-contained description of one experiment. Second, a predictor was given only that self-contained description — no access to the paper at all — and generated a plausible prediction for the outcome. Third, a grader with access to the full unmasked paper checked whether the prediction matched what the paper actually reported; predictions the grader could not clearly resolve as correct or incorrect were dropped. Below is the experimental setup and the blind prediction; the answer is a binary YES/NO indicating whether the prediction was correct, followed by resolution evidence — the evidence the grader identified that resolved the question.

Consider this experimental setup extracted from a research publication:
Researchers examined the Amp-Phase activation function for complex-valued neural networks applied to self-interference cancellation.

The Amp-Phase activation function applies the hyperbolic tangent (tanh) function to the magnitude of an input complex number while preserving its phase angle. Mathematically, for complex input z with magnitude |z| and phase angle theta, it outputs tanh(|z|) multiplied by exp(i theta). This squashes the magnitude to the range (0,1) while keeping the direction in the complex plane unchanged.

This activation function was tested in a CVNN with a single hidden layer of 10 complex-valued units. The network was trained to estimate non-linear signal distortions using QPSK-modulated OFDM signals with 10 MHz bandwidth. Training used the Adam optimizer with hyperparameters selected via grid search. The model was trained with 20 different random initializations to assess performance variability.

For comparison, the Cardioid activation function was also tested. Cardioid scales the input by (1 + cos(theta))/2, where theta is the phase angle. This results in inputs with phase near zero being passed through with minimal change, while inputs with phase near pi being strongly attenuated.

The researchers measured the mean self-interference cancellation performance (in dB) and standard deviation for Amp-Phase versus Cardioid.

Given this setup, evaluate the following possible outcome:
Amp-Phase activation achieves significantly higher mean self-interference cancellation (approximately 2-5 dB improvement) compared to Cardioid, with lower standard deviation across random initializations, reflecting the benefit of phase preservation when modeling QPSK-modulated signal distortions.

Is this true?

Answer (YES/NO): NO